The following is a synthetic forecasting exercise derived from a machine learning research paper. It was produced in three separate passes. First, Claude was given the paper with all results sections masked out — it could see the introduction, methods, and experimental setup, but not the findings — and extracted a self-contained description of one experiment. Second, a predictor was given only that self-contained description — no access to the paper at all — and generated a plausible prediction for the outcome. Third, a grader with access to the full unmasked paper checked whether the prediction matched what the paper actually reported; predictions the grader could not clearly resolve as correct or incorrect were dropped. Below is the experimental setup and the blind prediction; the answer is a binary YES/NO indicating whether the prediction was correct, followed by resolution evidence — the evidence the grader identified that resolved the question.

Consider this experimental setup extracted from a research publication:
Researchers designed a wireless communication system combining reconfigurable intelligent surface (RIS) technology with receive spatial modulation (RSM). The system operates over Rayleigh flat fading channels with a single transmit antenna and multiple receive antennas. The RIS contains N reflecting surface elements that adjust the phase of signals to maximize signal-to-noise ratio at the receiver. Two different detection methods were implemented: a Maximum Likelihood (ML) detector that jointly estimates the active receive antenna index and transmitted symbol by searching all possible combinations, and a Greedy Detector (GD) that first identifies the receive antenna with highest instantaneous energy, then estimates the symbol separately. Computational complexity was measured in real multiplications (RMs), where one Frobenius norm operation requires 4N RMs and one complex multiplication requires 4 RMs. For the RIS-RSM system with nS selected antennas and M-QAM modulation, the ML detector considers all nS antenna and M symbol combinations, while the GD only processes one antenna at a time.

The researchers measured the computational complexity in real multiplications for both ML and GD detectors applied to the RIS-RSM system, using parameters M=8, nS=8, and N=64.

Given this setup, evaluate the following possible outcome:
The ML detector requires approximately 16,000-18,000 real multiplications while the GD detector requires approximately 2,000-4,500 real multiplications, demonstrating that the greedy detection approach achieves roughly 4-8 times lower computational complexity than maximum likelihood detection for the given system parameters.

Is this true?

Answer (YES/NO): NO